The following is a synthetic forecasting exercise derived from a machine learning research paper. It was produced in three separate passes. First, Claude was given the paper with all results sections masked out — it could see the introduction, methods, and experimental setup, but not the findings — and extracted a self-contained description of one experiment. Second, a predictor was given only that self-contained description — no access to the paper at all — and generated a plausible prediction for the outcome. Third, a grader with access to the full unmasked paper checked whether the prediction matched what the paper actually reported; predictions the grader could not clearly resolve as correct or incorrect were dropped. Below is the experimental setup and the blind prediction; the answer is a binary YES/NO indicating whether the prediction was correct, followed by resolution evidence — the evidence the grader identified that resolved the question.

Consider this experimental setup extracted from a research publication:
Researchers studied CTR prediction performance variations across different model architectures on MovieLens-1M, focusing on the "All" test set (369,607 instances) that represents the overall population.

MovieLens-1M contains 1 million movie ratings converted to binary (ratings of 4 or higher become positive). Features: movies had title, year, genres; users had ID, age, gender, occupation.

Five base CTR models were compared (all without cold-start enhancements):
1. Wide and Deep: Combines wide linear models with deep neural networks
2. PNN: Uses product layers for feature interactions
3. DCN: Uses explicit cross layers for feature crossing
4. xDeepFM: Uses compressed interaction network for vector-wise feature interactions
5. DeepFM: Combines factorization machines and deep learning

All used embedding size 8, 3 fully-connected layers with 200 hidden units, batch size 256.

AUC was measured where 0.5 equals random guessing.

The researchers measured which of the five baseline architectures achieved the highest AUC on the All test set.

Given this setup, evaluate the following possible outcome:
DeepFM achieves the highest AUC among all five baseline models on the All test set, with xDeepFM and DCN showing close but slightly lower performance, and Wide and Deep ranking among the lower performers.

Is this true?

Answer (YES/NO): NO